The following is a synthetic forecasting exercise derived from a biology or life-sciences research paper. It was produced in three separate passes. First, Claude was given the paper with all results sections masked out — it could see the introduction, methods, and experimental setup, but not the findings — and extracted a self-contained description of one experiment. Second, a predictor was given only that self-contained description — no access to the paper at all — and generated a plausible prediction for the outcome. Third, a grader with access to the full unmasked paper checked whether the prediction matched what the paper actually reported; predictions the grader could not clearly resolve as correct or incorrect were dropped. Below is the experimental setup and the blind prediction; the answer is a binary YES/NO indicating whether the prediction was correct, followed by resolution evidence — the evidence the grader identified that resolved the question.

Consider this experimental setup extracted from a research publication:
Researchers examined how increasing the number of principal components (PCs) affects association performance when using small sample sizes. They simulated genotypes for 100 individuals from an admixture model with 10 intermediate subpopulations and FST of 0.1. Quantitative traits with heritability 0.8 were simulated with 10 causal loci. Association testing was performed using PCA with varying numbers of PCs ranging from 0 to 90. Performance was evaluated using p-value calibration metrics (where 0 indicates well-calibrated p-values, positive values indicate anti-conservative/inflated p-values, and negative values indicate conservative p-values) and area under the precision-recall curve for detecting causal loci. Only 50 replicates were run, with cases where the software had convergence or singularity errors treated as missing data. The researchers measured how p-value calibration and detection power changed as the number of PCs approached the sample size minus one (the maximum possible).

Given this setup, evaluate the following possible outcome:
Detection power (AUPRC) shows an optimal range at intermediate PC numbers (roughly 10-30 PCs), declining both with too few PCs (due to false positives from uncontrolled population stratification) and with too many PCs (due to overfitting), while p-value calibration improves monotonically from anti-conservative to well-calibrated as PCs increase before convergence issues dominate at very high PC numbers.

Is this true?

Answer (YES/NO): NO